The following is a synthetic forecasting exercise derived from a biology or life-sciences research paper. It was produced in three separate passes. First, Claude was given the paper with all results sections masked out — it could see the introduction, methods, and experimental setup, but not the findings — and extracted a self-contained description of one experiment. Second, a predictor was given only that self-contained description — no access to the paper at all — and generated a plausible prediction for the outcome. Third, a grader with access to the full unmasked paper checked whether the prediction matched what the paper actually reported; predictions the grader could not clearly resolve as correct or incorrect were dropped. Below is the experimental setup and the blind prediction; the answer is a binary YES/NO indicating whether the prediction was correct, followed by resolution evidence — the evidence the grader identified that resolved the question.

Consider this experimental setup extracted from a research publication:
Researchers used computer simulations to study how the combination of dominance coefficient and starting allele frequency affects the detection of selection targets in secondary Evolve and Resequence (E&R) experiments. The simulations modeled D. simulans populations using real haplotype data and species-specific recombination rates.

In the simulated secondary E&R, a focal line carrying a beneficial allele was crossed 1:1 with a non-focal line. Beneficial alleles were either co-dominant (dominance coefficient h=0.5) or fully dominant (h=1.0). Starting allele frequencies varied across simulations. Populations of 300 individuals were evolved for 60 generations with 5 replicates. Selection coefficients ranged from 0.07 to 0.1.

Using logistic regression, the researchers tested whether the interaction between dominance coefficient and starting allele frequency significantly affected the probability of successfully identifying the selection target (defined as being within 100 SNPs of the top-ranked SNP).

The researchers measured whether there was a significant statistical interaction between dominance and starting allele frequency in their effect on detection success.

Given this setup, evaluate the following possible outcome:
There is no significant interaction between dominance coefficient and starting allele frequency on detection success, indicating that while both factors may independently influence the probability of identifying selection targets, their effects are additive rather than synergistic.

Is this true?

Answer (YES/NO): NO